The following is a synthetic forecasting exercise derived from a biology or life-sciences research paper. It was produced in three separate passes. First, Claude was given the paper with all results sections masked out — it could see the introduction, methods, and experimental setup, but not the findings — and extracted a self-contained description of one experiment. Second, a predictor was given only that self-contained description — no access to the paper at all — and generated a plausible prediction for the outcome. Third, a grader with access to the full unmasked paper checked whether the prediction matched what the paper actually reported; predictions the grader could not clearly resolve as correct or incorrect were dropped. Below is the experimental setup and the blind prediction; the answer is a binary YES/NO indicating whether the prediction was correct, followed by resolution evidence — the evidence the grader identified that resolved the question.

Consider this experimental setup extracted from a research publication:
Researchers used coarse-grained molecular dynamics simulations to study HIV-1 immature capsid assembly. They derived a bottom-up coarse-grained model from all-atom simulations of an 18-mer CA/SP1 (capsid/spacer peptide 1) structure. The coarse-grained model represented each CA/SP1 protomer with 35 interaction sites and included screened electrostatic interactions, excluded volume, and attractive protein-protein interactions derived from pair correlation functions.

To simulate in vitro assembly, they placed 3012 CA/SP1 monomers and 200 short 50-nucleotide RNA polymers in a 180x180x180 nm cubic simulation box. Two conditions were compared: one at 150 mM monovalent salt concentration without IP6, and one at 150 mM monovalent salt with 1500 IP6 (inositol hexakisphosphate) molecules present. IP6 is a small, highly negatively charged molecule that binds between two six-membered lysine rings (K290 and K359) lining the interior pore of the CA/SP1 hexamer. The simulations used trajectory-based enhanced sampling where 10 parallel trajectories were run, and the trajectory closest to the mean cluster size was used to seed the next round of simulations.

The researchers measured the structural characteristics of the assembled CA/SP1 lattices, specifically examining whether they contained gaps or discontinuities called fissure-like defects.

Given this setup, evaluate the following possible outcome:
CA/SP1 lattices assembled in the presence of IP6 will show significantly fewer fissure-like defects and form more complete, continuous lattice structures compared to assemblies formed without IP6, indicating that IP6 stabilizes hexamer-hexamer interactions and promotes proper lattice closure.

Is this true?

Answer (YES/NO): NO